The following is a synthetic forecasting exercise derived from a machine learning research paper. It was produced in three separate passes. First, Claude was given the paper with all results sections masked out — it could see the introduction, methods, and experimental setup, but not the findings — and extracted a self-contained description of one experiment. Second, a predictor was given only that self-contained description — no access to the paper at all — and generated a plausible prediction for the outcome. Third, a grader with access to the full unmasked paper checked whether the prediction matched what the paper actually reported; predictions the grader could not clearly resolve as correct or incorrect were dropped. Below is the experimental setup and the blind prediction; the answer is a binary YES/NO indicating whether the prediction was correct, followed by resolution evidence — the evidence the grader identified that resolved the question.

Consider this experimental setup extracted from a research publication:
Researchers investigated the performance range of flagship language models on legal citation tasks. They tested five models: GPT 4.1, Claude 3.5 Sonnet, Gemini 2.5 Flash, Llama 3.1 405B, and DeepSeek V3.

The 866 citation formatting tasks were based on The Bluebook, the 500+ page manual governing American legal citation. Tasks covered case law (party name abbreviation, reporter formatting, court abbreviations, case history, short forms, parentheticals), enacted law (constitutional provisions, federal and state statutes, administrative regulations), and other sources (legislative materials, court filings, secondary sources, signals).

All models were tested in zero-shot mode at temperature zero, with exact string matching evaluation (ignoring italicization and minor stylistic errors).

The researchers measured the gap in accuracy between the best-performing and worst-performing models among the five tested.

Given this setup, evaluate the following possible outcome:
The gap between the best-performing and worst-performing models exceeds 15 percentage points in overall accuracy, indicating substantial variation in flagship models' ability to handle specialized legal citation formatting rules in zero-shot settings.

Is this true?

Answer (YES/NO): NO